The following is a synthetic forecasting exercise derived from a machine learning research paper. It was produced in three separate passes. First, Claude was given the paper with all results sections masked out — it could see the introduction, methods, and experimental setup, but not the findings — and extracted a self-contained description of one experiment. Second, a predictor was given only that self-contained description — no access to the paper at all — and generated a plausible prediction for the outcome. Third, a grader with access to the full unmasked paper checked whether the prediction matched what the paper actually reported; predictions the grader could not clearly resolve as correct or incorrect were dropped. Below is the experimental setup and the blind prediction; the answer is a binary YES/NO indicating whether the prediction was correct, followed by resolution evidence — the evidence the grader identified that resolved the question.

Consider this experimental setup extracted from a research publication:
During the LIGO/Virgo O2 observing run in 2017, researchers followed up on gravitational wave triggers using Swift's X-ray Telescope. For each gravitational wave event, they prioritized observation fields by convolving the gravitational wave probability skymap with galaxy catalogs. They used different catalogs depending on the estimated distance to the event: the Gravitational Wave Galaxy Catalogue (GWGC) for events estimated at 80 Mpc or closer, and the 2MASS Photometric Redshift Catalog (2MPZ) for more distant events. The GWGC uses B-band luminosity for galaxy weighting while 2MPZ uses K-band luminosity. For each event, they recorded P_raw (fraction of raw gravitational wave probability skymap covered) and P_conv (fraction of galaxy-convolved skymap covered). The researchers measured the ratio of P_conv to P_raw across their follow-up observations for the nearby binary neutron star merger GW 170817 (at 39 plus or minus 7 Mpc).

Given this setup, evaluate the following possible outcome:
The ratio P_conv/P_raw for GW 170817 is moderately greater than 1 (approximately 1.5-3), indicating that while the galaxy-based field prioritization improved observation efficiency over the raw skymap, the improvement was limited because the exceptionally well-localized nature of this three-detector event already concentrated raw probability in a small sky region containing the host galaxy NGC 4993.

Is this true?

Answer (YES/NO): NO